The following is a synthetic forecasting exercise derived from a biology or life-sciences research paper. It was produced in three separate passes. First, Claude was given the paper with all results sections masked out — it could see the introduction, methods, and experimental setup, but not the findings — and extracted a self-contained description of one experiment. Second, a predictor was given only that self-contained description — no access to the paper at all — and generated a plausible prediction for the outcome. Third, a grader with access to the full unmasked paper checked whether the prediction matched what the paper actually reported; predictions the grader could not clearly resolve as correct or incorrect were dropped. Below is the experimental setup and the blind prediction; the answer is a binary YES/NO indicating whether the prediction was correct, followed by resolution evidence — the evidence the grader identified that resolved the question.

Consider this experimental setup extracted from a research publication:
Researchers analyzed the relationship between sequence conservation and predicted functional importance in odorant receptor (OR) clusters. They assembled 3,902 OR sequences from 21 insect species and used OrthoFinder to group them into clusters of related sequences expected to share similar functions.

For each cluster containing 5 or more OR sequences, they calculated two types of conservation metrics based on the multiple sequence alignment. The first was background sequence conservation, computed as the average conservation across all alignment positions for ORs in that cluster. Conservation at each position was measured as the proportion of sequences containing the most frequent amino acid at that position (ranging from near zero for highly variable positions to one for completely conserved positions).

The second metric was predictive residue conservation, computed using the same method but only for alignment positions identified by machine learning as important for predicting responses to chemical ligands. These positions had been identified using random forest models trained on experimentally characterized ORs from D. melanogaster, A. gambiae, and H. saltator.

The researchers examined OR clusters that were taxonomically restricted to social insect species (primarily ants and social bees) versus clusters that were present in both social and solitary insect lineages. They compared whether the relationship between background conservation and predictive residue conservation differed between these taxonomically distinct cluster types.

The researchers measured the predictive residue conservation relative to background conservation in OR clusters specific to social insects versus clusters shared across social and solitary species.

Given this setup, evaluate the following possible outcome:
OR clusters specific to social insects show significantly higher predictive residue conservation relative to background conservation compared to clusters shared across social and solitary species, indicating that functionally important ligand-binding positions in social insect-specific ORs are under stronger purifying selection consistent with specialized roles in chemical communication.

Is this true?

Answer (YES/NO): NO